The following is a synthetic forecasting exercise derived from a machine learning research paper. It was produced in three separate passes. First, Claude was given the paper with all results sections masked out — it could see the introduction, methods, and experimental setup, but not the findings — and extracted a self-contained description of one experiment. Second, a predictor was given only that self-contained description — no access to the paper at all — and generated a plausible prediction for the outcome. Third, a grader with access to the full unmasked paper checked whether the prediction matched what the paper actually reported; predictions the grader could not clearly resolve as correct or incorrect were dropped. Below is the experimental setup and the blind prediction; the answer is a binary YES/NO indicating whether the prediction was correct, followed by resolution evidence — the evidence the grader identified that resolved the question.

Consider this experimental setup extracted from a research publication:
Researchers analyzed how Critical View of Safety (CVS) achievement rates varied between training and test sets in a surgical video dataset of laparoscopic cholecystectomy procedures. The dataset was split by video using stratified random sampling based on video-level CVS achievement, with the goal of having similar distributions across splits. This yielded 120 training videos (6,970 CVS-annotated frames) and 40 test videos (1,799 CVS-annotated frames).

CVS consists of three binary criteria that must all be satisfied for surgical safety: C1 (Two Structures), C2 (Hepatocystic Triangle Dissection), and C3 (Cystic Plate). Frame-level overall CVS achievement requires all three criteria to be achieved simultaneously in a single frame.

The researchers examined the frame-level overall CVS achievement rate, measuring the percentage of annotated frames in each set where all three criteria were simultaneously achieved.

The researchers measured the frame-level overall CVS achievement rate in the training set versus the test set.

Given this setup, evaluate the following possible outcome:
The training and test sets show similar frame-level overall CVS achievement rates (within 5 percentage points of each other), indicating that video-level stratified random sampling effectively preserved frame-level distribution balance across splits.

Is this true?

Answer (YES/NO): YES